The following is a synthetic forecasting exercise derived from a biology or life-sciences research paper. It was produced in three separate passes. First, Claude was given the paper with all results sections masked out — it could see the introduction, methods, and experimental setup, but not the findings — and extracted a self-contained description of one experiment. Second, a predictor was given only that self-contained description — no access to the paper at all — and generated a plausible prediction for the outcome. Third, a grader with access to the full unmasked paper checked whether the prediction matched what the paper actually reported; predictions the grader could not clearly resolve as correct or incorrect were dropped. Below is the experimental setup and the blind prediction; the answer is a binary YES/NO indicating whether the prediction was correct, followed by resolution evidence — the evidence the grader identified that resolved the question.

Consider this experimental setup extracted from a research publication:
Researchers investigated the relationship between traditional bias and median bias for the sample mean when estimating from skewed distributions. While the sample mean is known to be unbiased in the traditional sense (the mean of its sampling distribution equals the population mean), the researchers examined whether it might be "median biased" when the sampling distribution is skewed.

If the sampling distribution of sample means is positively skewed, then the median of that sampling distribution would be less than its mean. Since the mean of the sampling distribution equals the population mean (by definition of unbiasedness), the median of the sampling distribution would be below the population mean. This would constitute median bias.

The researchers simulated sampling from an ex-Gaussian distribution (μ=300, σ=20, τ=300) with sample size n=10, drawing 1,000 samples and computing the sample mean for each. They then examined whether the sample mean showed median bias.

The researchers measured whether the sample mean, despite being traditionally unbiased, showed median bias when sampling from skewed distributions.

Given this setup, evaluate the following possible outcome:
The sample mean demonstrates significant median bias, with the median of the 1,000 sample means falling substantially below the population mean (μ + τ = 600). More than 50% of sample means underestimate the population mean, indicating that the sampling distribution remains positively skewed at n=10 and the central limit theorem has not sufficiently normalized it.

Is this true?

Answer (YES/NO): YES